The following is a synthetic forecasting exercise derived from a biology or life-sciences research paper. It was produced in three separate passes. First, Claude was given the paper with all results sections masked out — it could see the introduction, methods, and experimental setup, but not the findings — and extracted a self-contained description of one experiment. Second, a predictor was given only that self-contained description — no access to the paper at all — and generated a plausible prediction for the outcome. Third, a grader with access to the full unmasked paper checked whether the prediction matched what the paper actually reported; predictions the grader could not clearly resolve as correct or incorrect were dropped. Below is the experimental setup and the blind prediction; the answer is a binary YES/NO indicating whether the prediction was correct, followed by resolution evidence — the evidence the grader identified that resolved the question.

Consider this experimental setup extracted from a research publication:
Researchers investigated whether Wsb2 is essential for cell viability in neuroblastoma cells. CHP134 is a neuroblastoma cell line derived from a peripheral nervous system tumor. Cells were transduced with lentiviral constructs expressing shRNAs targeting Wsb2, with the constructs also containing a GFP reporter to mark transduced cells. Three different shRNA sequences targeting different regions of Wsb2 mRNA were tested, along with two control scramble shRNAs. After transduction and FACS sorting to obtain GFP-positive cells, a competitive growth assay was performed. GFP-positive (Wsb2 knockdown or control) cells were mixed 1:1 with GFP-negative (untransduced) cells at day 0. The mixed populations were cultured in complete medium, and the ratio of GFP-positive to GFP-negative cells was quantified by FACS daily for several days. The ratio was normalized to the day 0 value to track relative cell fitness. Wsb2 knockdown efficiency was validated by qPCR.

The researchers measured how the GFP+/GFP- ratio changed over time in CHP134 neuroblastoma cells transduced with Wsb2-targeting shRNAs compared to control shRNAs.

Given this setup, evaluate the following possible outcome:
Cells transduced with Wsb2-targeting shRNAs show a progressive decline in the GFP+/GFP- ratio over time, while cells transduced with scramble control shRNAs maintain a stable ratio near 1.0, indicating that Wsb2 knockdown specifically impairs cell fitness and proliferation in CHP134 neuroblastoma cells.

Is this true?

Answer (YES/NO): YES